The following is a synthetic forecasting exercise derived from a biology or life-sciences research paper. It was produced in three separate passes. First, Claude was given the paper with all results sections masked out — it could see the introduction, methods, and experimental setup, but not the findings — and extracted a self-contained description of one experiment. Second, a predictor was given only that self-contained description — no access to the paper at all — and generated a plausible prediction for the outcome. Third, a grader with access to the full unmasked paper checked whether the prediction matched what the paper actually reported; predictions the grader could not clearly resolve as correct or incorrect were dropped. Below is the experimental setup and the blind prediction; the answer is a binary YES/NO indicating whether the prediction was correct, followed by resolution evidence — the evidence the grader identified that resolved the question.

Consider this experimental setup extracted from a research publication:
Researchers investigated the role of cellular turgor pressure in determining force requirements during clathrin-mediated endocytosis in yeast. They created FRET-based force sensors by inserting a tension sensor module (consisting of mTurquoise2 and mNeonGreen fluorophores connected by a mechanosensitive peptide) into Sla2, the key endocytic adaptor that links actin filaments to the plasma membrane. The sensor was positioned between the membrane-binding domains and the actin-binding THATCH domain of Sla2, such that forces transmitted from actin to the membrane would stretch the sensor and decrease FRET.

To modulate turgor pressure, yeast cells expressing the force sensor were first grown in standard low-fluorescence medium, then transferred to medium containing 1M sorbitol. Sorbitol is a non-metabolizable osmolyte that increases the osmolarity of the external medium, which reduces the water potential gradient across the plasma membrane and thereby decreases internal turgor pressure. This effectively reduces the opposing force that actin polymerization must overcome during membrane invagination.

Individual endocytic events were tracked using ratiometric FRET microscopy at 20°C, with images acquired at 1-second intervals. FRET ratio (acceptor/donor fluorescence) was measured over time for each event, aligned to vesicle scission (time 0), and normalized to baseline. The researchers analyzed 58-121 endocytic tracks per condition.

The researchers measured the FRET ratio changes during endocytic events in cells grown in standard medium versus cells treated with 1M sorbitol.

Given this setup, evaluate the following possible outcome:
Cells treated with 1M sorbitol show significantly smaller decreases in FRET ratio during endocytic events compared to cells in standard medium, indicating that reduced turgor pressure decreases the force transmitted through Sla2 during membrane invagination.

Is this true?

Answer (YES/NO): NO